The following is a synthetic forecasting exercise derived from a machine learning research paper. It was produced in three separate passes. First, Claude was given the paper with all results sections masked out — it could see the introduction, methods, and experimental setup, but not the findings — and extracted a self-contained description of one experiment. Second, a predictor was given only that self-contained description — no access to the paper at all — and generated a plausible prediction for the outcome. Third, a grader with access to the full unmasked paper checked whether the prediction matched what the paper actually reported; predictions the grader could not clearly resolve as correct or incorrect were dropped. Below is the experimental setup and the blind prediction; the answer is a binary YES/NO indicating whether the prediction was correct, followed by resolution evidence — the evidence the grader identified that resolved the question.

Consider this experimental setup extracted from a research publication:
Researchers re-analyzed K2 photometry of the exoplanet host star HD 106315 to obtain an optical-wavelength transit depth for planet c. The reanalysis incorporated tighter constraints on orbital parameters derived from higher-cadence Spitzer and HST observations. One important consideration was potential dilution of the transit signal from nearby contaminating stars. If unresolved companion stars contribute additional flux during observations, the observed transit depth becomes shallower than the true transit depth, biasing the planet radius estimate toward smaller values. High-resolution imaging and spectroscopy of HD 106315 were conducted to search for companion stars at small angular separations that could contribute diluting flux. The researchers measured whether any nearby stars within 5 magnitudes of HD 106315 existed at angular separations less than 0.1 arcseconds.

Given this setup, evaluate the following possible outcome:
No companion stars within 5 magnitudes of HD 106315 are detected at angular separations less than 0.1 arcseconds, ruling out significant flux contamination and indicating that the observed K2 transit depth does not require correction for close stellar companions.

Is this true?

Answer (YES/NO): YES